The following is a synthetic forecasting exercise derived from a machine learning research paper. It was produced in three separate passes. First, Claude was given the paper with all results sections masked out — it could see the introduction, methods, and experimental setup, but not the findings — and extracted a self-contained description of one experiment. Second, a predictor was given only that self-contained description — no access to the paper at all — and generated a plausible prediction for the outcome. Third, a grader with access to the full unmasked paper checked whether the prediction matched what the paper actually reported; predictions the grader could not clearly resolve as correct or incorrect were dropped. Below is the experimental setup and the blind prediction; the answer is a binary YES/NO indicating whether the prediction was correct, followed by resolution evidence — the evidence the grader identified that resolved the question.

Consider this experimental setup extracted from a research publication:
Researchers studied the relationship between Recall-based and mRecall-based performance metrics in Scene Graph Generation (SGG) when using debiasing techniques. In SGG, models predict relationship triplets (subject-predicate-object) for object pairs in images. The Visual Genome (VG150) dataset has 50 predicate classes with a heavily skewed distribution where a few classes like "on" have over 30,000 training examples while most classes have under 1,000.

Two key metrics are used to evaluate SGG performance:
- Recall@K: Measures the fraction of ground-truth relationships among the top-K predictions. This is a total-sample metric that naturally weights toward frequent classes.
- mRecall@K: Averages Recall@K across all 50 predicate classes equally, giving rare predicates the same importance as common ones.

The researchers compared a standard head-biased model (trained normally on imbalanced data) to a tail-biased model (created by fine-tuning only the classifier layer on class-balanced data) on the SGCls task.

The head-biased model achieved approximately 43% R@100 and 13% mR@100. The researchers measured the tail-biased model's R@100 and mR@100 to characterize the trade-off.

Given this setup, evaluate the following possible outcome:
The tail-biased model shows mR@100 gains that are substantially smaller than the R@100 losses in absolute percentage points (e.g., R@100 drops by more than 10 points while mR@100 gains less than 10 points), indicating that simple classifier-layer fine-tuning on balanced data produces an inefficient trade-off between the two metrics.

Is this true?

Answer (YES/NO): NO